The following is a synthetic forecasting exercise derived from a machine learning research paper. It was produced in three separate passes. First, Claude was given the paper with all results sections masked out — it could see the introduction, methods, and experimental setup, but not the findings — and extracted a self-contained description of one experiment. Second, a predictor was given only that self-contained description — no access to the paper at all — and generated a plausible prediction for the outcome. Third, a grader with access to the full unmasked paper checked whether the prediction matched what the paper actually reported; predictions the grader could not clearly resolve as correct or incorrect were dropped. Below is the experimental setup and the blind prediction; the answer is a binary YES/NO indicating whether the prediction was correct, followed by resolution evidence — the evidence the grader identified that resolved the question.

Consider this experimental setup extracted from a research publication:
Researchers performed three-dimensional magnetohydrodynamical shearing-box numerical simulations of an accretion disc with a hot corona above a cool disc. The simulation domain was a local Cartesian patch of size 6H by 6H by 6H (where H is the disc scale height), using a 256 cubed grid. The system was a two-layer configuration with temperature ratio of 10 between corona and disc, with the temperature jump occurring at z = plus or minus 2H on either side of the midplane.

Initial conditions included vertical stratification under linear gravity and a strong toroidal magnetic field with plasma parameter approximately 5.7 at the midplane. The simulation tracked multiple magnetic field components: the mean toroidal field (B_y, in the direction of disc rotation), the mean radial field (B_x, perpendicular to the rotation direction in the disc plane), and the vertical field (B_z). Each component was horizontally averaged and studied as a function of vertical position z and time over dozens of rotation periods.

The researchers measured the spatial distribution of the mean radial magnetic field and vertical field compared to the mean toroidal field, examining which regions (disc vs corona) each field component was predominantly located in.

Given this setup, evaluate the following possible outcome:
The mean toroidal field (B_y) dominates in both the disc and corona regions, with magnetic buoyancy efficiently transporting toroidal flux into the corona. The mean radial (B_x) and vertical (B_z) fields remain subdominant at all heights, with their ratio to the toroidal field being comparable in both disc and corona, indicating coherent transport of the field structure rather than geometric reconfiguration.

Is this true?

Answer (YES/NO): NO